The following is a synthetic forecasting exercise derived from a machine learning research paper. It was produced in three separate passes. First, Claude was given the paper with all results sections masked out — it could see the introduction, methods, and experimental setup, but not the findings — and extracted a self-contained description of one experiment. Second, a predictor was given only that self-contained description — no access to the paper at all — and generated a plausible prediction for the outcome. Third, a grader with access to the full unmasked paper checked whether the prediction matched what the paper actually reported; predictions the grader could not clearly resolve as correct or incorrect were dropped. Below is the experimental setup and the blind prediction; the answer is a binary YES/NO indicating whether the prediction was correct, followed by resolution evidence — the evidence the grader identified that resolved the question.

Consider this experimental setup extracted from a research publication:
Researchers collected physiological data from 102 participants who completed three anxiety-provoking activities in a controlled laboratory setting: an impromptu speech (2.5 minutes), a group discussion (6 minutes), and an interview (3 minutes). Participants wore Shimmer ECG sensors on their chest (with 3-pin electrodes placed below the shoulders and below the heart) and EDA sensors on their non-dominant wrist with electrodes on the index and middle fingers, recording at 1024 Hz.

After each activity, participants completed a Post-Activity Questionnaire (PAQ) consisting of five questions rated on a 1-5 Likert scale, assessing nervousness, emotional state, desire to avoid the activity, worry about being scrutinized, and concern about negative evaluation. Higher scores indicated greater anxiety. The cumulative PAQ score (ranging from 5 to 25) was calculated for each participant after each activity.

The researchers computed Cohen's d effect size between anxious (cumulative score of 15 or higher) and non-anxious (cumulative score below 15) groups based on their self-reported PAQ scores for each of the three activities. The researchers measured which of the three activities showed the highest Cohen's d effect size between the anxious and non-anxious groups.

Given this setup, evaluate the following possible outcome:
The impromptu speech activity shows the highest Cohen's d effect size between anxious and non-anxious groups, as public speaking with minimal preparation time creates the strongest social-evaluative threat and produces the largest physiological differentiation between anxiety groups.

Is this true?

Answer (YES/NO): NO